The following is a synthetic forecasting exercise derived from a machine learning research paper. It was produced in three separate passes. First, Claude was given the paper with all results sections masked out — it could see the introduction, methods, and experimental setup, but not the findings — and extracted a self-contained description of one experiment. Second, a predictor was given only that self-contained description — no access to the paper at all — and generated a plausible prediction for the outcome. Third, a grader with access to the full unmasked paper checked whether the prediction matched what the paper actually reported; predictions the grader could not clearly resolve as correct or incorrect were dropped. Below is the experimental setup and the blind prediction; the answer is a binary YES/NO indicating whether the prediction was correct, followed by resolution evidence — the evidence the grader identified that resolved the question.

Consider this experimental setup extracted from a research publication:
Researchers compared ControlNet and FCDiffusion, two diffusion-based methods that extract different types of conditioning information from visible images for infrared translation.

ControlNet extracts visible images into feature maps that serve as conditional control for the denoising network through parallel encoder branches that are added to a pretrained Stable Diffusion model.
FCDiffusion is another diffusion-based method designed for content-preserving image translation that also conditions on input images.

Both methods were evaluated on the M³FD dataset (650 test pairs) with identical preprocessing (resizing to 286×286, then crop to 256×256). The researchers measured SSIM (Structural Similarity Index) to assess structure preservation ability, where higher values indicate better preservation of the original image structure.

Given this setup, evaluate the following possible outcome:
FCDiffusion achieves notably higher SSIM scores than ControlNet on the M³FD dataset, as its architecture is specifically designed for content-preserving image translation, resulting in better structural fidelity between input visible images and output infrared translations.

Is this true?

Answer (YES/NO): NO